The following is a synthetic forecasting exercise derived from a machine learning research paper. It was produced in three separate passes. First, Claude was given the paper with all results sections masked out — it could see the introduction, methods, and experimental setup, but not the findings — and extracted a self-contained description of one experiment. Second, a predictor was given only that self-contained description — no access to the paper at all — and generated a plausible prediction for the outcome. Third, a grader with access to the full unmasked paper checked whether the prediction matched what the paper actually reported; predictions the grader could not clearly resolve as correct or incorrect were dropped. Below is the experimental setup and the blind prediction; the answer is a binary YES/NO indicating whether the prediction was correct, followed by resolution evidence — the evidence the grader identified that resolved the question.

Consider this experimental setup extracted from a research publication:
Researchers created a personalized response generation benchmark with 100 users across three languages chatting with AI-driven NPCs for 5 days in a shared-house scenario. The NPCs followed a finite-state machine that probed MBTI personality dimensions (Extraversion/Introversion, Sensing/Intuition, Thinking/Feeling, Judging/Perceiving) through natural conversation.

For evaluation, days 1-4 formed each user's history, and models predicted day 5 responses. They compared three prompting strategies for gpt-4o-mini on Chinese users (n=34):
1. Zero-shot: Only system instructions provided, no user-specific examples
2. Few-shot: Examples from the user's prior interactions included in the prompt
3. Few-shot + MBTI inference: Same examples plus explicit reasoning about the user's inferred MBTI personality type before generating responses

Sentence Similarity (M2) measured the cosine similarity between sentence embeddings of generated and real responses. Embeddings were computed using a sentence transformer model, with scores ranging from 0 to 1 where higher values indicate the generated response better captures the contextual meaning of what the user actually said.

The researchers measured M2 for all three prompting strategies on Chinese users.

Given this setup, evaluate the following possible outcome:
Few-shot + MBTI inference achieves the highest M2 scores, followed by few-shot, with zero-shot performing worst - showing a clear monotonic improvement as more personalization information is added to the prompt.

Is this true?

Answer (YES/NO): NO